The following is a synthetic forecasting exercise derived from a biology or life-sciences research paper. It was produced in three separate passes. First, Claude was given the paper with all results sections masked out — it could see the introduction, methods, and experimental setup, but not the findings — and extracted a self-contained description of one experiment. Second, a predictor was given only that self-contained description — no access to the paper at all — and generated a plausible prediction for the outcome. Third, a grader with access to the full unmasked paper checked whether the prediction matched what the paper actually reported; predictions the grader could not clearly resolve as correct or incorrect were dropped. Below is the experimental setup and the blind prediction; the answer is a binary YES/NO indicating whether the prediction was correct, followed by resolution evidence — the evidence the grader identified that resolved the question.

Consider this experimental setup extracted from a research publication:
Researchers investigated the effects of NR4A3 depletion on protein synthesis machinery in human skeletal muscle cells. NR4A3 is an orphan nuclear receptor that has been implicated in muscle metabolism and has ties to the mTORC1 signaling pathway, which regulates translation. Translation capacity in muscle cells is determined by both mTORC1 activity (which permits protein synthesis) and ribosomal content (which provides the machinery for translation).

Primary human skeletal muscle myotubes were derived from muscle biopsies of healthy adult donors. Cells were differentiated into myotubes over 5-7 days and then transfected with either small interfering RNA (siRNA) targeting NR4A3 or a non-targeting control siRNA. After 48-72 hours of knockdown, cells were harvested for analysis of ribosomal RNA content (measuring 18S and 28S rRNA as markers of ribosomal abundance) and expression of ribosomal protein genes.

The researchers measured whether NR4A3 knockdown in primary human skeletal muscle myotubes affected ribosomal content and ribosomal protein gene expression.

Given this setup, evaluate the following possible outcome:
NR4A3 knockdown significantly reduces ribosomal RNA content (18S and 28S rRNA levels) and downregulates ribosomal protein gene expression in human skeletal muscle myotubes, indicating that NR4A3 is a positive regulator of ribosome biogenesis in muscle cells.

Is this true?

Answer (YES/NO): YES